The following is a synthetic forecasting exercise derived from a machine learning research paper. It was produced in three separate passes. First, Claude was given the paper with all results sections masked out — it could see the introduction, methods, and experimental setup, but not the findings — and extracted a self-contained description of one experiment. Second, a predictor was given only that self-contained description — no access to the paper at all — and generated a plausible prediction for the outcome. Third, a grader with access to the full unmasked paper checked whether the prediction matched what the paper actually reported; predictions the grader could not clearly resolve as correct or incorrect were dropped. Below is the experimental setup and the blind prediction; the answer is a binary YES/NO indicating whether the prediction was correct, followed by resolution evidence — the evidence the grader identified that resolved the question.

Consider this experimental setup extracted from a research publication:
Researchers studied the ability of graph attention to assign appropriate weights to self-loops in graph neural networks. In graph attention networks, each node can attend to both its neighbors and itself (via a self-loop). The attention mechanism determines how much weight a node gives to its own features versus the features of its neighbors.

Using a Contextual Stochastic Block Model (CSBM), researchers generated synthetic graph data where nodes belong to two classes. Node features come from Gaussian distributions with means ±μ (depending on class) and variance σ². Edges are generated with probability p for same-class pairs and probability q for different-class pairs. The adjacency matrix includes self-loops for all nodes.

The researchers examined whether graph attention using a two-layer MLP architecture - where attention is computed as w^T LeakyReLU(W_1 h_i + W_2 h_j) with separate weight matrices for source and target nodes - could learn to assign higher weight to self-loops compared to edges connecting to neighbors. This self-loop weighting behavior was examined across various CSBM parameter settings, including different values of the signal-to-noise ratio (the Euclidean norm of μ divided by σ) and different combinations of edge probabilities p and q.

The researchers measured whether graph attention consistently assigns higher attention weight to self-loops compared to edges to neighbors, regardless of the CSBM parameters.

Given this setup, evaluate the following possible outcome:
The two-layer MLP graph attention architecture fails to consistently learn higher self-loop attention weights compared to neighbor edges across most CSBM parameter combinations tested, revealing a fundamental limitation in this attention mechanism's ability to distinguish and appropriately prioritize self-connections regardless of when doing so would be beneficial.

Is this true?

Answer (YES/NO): NO